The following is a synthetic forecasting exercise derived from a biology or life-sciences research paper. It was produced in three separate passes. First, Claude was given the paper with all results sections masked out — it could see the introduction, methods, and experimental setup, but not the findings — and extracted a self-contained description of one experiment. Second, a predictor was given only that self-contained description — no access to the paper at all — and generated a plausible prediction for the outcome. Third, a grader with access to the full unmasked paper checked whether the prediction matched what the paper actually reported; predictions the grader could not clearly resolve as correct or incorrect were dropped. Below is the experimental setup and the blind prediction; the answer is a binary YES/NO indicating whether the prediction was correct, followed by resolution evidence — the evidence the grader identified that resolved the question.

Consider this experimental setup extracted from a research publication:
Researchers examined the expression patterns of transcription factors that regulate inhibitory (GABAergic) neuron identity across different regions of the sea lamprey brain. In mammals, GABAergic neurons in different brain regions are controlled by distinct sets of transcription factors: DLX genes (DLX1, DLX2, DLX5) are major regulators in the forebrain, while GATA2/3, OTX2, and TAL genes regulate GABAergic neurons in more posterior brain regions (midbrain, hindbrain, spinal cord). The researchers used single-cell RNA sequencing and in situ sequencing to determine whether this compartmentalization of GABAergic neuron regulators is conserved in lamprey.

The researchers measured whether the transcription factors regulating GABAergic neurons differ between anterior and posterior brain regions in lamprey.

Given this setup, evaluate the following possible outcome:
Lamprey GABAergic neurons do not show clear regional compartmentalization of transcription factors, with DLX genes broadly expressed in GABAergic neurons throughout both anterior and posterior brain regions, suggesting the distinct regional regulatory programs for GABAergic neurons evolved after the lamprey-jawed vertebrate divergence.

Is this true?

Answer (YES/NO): NO